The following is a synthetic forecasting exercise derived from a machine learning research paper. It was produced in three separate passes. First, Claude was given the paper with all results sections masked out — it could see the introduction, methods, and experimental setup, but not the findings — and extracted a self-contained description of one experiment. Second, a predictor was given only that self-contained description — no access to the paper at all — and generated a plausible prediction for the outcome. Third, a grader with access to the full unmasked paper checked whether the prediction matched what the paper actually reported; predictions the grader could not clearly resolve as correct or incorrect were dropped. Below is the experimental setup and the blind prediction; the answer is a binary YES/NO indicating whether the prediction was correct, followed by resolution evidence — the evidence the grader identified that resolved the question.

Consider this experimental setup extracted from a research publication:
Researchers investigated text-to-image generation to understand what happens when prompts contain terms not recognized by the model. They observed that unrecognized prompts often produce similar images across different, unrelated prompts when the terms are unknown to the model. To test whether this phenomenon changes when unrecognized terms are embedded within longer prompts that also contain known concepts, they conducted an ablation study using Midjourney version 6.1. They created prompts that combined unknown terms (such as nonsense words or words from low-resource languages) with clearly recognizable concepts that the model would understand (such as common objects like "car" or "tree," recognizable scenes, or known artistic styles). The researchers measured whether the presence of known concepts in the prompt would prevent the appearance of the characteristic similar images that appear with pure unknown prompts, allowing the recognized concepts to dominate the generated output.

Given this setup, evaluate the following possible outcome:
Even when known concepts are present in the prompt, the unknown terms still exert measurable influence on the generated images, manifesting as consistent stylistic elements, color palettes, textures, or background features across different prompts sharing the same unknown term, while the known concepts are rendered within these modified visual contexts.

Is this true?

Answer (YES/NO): NO